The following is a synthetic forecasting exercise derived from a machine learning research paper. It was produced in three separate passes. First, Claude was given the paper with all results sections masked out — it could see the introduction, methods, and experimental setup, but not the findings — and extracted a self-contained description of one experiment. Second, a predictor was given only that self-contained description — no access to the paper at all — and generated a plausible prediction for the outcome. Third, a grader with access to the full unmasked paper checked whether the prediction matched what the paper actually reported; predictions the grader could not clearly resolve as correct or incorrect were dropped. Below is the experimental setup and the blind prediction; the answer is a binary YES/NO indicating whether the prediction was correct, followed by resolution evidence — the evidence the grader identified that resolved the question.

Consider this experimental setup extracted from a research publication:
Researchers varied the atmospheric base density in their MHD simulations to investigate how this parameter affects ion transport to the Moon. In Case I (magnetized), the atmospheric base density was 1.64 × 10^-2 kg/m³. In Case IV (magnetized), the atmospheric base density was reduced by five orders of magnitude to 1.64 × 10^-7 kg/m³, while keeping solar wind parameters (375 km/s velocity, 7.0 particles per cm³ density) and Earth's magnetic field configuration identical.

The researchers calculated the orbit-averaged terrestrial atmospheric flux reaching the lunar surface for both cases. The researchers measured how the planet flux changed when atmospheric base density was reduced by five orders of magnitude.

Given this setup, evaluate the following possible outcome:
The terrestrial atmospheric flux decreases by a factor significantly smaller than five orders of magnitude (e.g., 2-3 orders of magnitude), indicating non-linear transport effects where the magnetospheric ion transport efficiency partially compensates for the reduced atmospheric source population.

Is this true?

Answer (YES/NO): YES